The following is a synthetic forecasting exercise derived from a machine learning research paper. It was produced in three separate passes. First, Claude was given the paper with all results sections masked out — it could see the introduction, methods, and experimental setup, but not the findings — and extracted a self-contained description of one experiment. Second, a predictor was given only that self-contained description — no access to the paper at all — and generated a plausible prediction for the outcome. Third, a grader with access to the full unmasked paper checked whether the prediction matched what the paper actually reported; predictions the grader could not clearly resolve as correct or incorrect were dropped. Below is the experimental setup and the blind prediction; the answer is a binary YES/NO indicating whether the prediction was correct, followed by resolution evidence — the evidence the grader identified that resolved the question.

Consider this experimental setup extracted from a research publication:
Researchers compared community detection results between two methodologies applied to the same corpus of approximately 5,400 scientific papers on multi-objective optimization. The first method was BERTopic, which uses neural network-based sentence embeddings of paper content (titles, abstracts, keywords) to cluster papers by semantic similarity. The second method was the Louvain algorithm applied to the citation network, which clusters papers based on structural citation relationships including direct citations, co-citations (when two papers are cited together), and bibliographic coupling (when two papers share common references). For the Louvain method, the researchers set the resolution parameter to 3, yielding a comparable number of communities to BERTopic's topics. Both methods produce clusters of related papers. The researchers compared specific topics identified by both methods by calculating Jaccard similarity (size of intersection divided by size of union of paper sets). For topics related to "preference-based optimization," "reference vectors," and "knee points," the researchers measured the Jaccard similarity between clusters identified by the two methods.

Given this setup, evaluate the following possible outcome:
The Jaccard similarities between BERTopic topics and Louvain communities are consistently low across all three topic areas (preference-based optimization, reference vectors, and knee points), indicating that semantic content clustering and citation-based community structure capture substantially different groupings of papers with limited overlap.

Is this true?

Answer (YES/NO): NO